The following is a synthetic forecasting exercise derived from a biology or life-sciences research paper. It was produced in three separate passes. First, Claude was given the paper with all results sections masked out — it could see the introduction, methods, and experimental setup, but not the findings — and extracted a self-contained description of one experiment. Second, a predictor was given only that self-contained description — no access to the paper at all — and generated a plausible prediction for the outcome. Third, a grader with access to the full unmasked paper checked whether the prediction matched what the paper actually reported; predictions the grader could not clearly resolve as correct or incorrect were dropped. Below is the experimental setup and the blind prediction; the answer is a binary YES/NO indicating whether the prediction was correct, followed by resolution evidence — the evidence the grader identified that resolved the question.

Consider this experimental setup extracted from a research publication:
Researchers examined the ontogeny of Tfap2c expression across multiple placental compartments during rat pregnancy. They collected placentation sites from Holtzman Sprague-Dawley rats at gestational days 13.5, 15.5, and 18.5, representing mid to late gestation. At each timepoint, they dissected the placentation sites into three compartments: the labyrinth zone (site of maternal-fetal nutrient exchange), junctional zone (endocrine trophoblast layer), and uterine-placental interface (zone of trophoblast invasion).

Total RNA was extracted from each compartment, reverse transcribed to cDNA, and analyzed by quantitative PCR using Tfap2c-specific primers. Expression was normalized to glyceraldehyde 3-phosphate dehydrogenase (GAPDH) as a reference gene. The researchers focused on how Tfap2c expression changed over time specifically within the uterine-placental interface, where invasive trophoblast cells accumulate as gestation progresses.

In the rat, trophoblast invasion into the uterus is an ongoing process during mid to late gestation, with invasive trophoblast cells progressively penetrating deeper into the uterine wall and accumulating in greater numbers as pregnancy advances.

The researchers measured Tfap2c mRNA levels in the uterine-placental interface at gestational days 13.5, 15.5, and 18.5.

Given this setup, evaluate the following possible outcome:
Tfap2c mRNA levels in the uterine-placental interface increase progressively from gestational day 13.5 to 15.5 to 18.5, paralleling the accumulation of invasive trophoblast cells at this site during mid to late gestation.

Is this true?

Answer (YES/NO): YES